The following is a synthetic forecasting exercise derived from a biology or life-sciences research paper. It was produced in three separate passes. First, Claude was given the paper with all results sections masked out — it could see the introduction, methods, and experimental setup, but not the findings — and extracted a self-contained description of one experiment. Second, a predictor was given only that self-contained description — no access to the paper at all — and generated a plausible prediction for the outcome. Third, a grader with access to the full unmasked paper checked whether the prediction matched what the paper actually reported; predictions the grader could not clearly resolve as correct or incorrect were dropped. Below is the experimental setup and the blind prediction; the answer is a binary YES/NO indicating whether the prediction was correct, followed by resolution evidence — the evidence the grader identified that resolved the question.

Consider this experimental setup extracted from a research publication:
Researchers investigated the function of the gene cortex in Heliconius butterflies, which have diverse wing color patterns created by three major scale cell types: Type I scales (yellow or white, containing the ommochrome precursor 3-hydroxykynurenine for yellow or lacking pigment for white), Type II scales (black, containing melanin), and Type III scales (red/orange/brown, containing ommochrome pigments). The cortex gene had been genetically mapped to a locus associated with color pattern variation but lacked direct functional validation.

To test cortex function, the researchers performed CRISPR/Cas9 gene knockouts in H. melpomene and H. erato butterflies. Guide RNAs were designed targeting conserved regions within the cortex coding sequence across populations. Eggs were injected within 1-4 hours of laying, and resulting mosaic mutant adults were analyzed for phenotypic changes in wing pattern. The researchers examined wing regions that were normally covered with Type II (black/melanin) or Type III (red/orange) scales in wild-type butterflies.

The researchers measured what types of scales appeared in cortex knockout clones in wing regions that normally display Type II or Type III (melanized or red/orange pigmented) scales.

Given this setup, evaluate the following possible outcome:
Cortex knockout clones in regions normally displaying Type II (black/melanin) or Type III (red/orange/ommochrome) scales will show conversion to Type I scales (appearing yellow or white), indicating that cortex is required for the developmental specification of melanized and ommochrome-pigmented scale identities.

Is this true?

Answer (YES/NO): YES